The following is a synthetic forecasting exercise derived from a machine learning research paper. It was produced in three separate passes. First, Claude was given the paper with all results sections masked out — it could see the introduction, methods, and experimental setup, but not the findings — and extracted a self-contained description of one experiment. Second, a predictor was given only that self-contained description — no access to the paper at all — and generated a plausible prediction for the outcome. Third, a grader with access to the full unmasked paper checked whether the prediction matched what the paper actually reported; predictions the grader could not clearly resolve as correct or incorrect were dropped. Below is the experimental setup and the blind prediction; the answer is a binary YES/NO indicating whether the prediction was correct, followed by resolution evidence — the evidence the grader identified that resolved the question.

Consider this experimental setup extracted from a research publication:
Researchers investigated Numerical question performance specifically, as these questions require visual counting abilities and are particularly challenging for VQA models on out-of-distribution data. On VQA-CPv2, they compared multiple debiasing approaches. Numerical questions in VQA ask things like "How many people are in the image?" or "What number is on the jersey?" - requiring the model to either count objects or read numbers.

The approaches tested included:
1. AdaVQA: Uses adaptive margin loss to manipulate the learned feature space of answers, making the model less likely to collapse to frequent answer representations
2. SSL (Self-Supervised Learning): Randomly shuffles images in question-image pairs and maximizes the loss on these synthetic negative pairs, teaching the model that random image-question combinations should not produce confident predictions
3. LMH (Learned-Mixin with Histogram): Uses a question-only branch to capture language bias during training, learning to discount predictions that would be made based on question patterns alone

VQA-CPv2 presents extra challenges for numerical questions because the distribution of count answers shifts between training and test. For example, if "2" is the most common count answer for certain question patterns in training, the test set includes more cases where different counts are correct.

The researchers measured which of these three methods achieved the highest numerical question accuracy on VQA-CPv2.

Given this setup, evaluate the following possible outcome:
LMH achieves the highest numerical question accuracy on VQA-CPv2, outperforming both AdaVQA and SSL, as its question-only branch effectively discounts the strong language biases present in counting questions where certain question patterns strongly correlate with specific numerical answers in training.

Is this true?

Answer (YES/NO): NO